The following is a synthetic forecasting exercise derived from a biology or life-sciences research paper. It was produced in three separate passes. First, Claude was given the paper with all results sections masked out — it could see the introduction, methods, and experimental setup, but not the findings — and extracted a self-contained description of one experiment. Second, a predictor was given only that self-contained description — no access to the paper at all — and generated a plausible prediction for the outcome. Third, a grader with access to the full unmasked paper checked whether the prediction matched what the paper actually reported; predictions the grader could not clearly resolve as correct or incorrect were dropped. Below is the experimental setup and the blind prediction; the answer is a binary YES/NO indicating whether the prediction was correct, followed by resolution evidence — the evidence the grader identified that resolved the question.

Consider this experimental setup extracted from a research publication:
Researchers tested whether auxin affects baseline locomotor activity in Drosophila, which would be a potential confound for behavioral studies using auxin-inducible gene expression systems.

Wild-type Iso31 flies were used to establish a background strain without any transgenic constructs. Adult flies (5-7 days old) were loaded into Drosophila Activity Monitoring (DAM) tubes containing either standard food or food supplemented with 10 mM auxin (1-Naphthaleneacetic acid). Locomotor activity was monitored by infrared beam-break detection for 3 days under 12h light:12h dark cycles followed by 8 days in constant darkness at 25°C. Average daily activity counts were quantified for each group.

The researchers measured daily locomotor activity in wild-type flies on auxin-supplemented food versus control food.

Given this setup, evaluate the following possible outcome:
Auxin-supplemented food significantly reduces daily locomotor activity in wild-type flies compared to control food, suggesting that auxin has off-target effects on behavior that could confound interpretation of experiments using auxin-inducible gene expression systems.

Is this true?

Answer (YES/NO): NO